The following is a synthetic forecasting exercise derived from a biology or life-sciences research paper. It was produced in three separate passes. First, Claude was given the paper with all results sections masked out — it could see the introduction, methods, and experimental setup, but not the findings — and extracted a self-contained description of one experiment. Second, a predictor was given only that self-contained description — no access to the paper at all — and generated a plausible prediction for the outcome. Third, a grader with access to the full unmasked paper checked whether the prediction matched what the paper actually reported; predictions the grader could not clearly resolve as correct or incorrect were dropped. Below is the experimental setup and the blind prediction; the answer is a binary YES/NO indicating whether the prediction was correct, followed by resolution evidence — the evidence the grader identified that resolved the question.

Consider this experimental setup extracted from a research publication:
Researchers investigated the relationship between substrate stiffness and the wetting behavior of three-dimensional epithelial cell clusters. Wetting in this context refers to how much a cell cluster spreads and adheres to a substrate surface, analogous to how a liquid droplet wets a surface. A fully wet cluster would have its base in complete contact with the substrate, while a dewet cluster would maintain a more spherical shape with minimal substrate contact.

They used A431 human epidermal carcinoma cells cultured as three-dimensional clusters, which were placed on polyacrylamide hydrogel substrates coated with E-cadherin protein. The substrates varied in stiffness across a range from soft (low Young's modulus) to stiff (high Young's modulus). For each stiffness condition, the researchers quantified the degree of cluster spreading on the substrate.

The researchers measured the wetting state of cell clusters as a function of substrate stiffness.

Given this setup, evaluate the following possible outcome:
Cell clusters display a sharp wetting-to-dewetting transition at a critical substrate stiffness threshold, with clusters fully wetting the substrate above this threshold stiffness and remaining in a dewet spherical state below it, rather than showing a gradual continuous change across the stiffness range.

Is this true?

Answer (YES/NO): NO